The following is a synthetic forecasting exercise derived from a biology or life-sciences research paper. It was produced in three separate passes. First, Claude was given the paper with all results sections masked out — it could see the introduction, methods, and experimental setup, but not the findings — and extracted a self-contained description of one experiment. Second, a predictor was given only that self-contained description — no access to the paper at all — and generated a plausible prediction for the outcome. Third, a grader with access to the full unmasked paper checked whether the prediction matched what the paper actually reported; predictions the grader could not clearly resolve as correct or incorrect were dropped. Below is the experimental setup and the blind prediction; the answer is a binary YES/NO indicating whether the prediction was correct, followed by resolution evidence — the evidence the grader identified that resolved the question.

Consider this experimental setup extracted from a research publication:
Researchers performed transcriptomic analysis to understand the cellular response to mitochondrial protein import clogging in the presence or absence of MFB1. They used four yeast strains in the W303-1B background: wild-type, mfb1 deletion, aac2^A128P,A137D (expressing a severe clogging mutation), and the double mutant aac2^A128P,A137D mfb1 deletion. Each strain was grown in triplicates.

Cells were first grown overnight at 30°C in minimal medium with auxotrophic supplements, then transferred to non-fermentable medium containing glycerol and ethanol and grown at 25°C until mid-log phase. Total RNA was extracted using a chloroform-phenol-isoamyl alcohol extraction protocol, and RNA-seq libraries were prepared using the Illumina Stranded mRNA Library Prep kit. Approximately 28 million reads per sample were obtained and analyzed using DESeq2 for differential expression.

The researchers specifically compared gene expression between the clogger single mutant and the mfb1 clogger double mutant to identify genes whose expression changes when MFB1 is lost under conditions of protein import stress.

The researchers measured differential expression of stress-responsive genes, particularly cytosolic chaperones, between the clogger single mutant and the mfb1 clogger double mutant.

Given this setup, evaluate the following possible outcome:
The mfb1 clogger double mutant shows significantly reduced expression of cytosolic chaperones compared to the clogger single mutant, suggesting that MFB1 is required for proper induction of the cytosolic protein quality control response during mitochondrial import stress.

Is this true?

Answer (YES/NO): NO